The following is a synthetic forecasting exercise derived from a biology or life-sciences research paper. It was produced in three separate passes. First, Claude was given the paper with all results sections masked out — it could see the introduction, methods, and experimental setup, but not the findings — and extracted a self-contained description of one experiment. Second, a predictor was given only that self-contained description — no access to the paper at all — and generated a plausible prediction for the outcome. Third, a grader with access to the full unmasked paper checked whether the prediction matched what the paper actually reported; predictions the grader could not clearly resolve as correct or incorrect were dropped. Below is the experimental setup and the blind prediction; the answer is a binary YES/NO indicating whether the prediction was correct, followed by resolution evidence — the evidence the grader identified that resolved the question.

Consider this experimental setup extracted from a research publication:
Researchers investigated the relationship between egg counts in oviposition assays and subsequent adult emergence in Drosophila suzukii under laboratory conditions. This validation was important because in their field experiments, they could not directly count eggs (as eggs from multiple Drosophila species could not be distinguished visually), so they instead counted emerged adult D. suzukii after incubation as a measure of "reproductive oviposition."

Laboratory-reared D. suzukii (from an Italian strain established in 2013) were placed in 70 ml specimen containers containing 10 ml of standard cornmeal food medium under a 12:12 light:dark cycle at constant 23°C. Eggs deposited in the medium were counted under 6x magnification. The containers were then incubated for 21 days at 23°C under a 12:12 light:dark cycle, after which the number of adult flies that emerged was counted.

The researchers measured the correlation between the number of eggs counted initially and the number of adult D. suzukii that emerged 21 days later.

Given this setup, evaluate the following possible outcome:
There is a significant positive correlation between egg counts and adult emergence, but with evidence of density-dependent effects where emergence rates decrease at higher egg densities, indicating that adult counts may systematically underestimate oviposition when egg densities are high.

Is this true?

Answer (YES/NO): NO